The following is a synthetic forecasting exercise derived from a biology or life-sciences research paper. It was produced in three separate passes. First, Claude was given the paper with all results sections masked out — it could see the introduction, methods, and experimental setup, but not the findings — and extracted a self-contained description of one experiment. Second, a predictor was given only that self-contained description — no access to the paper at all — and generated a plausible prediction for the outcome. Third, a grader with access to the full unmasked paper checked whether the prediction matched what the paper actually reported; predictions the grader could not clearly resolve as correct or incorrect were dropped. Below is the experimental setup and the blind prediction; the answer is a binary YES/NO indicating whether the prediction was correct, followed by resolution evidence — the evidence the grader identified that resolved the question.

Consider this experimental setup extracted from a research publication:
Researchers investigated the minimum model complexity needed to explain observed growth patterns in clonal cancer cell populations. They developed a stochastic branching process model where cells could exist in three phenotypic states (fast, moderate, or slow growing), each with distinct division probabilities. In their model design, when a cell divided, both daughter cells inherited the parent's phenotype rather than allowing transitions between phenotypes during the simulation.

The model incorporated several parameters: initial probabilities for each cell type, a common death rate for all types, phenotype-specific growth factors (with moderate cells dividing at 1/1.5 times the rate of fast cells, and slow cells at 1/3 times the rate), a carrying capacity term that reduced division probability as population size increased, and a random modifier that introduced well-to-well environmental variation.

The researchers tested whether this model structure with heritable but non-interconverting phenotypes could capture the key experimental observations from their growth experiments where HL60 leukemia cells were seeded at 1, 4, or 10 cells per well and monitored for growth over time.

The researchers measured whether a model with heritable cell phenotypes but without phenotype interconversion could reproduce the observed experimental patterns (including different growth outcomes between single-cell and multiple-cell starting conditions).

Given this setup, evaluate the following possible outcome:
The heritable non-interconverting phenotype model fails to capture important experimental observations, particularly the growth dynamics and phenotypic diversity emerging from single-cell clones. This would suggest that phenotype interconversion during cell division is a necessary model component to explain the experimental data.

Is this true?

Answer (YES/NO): NO